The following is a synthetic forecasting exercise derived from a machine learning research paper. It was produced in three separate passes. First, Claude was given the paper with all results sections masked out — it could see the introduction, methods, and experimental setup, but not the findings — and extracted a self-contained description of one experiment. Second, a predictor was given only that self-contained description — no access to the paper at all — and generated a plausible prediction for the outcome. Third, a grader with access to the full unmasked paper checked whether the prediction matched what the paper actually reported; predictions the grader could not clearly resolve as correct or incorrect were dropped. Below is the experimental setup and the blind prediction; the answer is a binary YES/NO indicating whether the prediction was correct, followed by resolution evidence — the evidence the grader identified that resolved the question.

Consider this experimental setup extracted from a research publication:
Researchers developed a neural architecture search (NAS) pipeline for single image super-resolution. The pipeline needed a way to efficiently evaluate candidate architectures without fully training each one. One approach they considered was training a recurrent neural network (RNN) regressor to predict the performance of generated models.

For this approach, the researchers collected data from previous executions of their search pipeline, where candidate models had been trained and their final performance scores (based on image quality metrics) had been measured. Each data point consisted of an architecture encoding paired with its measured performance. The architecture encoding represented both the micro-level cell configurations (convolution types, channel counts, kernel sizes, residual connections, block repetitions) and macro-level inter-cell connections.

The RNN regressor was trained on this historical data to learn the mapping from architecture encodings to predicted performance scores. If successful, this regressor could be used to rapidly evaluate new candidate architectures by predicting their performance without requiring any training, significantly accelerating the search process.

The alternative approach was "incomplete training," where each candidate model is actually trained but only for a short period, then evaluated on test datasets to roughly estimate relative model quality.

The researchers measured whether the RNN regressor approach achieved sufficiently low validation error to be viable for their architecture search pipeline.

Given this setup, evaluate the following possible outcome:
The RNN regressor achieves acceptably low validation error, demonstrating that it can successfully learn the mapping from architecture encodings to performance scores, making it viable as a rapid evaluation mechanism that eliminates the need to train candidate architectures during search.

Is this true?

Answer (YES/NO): NO